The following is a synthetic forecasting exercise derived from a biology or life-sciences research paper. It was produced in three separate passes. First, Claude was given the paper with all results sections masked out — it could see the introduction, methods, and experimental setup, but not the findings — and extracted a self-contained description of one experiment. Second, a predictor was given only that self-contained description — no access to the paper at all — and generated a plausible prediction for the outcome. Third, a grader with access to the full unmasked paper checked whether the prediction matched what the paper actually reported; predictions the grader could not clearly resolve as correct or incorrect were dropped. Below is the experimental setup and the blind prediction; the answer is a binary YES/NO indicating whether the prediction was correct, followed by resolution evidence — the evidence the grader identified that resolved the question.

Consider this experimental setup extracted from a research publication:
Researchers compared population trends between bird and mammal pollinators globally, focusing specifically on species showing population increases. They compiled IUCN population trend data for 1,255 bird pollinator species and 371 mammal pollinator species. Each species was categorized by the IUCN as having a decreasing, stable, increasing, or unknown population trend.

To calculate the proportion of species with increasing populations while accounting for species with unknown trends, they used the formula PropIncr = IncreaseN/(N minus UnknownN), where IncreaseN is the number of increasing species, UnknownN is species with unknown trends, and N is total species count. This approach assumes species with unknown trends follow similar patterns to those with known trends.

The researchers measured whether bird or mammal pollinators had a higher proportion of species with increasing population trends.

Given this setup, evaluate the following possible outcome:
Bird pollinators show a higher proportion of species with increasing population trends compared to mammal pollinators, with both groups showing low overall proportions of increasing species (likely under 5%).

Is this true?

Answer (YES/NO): NO